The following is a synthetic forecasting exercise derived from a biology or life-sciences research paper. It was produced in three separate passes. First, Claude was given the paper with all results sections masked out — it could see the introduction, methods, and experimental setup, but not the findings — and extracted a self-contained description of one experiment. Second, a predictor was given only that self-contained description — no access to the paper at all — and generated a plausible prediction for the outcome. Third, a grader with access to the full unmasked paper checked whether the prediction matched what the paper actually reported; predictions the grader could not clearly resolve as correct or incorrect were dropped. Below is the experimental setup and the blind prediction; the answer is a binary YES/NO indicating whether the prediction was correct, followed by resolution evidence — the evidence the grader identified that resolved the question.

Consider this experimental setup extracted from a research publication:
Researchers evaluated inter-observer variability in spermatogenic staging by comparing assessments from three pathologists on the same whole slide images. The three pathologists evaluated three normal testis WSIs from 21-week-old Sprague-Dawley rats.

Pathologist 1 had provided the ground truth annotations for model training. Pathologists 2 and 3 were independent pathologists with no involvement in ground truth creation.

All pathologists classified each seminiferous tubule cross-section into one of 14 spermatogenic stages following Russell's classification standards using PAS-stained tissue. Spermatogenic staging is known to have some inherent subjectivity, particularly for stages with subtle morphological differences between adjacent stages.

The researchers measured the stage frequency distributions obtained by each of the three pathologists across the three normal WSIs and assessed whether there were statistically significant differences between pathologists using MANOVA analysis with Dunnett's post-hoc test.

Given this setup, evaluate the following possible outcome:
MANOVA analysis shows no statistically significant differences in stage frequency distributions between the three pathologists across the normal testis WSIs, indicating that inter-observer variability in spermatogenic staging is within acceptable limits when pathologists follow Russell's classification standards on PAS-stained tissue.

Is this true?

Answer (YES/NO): YES